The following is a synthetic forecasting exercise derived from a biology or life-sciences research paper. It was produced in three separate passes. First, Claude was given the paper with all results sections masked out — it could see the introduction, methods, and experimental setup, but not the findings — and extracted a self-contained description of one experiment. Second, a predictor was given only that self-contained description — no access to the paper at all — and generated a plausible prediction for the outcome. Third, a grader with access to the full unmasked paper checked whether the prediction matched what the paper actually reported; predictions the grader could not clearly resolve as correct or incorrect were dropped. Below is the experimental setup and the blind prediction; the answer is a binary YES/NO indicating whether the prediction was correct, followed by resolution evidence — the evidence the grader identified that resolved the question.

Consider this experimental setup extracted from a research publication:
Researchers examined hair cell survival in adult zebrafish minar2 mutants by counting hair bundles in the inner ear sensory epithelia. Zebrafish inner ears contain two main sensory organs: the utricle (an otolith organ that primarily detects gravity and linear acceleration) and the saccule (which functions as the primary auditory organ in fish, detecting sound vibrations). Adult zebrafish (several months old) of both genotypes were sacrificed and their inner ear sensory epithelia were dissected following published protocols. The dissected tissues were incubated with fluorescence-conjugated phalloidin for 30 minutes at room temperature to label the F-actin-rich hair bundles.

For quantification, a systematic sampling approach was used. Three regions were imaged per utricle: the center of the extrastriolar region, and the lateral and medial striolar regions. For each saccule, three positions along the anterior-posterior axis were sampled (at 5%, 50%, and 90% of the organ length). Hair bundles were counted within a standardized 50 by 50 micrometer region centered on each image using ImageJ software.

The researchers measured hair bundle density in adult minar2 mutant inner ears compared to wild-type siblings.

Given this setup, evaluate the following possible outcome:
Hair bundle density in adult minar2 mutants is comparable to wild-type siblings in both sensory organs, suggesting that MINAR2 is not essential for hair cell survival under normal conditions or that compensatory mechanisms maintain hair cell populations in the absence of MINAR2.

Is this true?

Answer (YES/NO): NO